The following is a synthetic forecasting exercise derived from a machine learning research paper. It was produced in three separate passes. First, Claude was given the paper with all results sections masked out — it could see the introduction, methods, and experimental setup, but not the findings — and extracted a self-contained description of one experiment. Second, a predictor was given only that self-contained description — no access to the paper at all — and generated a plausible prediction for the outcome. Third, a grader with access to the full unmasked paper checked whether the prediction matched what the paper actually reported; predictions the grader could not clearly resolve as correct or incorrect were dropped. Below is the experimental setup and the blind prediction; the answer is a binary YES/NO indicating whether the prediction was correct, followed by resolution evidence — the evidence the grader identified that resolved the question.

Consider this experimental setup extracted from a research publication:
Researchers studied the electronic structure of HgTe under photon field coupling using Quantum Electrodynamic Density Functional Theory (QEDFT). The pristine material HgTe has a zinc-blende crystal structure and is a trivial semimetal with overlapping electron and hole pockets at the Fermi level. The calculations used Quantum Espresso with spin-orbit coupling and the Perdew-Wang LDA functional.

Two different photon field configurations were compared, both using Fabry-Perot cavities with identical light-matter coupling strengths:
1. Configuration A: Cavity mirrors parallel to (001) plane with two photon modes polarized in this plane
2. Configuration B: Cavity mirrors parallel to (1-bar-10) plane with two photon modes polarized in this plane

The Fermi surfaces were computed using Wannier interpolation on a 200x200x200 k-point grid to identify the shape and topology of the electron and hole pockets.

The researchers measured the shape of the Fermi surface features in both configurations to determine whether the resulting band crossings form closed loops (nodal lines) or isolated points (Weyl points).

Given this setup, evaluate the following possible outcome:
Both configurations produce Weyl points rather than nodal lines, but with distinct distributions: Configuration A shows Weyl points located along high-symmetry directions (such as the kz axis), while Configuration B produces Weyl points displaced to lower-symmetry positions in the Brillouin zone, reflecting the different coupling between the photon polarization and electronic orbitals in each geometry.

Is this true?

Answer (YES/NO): NO